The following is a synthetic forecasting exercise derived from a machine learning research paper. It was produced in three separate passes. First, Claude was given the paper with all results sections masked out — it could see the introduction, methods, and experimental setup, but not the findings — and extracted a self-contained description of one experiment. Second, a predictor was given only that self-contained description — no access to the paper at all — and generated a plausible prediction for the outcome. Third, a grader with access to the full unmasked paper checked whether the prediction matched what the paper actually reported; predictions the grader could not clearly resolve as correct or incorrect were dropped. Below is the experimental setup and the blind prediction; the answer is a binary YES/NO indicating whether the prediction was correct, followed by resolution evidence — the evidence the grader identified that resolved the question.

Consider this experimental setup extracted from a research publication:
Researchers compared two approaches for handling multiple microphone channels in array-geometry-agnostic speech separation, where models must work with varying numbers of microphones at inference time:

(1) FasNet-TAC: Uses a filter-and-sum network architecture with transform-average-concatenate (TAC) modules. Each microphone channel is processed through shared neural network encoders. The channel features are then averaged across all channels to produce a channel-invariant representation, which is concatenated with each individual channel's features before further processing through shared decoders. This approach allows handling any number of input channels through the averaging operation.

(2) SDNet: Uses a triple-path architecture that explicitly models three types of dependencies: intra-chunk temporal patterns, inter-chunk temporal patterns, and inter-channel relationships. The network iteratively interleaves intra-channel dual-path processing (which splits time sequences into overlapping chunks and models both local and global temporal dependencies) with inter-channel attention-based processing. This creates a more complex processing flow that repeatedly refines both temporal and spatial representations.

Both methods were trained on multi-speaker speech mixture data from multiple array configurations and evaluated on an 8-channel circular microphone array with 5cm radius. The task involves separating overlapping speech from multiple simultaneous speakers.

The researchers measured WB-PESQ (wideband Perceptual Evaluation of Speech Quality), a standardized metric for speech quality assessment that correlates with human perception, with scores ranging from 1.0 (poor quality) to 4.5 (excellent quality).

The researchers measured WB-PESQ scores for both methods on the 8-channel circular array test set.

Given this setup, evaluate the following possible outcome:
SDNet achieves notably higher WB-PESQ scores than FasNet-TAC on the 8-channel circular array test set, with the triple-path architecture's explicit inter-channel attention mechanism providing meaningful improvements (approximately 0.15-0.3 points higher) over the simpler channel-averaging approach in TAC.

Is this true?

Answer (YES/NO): NO